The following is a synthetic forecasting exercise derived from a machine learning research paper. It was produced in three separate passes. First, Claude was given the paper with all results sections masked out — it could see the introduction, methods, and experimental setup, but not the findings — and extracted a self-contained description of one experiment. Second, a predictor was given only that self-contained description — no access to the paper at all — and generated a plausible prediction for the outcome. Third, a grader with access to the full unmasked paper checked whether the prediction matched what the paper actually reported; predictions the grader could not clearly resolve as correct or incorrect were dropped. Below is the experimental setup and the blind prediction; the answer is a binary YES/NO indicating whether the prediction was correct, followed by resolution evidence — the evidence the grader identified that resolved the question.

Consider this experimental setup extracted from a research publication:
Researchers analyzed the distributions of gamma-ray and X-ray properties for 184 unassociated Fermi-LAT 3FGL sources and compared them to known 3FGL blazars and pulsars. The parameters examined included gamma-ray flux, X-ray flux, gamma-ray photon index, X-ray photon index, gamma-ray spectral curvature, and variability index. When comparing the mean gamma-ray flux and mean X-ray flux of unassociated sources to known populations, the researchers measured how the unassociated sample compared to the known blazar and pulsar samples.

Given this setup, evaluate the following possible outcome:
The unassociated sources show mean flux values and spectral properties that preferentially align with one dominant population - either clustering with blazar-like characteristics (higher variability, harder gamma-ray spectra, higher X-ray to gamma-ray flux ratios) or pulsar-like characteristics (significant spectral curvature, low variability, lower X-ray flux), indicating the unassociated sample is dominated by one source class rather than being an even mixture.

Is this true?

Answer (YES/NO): YES